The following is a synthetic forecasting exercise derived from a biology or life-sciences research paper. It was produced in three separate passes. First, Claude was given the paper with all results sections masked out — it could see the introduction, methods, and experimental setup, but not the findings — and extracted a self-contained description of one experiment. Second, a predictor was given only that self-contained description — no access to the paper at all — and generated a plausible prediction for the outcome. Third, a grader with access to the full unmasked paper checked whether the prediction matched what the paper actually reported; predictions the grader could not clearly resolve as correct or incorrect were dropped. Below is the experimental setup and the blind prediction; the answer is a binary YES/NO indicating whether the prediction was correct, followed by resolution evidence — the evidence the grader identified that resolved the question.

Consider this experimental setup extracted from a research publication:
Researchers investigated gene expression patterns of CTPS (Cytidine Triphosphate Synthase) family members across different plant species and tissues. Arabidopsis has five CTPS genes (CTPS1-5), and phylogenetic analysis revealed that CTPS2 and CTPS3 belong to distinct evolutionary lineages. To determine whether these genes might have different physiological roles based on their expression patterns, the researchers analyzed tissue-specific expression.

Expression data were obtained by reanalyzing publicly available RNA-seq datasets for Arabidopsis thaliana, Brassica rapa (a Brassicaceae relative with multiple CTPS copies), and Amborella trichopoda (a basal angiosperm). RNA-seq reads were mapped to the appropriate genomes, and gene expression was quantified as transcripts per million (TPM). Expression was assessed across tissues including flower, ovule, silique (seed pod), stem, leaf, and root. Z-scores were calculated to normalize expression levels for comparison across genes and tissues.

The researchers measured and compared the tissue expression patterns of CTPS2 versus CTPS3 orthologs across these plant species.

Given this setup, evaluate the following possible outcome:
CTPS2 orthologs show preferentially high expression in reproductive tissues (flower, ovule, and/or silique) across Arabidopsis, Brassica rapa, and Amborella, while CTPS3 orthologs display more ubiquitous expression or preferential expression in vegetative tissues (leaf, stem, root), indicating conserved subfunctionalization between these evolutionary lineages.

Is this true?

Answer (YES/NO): NO